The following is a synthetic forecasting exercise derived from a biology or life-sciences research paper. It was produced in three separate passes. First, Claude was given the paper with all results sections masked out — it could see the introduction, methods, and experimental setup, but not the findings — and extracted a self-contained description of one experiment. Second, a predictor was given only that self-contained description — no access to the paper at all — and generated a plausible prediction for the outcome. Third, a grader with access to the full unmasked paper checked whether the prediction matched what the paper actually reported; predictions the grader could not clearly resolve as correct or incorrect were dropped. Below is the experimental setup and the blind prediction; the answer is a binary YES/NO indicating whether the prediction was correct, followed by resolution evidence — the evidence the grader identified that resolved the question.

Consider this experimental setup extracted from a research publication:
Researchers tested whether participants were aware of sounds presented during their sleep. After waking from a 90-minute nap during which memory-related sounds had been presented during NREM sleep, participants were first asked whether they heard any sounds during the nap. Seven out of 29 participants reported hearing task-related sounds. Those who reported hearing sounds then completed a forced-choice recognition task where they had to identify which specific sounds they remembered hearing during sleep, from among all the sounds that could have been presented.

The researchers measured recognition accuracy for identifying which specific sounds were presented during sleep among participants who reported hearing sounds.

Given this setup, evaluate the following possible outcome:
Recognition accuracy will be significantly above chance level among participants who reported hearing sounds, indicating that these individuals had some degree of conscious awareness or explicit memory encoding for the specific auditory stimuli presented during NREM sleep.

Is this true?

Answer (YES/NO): NO